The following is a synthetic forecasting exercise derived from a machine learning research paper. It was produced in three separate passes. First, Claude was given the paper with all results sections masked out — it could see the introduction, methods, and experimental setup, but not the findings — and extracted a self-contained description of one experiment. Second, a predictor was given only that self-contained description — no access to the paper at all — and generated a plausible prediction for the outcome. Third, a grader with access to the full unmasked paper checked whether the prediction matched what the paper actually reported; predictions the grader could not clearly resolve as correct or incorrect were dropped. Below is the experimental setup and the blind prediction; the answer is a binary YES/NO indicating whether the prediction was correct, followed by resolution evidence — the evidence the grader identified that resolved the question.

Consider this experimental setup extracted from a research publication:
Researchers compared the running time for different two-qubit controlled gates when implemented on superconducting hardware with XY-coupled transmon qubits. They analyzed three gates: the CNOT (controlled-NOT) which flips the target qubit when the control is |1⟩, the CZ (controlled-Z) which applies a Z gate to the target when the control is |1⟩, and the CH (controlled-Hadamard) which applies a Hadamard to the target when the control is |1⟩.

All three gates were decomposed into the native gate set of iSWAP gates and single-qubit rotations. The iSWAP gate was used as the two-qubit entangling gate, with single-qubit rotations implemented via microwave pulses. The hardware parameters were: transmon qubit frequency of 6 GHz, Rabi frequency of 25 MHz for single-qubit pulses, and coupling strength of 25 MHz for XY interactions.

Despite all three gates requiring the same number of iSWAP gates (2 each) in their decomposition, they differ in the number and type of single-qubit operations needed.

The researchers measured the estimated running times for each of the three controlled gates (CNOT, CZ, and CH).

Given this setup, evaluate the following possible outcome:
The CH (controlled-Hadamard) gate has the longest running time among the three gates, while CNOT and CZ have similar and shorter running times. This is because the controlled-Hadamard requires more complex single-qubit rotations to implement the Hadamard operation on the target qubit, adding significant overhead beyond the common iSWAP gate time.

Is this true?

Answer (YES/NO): NO